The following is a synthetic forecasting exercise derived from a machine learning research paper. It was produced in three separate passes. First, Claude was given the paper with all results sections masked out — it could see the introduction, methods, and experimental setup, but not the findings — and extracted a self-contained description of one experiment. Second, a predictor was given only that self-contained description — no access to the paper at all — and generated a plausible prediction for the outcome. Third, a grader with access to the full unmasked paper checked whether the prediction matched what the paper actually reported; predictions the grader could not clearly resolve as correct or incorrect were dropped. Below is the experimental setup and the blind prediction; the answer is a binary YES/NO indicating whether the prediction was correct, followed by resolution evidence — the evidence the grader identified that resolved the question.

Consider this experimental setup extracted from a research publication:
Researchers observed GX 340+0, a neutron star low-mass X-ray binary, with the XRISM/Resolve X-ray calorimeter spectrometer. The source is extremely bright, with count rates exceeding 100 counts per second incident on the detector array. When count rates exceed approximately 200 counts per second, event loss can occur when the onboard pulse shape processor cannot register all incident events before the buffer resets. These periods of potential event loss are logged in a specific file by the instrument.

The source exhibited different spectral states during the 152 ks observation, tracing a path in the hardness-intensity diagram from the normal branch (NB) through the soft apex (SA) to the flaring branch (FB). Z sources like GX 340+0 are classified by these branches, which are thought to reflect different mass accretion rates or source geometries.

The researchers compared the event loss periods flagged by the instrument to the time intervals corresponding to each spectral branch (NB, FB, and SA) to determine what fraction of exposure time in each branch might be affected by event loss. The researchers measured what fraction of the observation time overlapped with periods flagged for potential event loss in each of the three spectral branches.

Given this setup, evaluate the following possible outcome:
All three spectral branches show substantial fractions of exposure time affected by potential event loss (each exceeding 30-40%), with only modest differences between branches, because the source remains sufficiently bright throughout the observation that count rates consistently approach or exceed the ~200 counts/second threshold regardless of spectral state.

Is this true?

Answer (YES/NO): NO